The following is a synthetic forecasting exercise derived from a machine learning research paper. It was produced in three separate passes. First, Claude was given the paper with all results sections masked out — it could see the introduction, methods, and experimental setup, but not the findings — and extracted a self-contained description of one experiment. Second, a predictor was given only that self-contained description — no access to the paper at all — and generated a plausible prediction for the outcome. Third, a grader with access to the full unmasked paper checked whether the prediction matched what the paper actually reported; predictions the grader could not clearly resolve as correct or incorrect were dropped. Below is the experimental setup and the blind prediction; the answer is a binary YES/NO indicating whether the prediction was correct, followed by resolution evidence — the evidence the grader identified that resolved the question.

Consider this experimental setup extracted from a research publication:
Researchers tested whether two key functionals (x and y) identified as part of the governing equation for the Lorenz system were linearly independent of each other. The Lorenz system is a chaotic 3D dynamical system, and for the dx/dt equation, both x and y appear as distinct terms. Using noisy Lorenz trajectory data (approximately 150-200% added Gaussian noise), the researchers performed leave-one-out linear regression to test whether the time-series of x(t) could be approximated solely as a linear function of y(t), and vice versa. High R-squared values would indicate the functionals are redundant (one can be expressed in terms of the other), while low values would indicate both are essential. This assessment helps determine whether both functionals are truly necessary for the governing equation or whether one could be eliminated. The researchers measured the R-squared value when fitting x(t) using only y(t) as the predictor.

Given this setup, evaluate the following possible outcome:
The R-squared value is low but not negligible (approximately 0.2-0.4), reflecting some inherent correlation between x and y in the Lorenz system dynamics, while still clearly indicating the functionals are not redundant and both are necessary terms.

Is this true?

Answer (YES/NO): NO